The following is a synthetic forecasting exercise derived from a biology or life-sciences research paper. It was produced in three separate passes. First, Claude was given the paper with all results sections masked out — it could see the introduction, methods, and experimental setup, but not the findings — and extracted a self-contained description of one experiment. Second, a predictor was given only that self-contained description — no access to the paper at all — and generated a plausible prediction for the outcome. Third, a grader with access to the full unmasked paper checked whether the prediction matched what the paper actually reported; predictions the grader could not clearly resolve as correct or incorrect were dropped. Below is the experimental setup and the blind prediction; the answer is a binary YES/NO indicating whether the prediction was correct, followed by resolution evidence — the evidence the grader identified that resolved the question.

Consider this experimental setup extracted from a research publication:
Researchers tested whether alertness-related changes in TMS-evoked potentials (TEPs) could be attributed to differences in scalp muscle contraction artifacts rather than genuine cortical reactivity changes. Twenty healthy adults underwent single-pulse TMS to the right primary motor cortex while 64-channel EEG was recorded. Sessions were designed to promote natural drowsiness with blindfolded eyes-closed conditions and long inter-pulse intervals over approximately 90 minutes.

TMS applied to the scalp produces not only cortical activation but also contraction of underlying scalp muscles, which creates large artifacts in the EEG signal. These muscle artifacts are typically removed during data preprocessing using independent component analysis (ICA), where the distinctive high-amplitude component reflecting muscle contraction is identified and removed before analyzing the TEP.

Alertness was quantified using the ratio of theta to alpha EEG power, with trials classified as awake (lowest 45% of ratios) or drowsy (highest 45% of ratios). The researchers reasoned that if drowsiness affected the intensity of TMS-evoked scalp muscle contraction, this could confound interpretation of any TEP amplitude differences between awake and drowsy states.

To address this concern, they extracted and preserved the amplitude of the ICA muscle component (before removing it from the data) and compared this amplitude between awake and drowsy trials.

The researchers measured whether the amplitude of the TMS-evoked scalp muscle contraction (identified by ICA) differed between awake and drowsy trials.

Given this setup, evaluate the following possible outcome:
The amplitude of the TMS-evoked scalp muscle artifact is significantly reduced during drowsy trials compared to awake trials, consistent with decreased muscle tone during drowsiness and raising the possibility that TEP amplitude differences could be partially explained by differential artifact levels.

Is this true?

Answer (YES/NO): NO